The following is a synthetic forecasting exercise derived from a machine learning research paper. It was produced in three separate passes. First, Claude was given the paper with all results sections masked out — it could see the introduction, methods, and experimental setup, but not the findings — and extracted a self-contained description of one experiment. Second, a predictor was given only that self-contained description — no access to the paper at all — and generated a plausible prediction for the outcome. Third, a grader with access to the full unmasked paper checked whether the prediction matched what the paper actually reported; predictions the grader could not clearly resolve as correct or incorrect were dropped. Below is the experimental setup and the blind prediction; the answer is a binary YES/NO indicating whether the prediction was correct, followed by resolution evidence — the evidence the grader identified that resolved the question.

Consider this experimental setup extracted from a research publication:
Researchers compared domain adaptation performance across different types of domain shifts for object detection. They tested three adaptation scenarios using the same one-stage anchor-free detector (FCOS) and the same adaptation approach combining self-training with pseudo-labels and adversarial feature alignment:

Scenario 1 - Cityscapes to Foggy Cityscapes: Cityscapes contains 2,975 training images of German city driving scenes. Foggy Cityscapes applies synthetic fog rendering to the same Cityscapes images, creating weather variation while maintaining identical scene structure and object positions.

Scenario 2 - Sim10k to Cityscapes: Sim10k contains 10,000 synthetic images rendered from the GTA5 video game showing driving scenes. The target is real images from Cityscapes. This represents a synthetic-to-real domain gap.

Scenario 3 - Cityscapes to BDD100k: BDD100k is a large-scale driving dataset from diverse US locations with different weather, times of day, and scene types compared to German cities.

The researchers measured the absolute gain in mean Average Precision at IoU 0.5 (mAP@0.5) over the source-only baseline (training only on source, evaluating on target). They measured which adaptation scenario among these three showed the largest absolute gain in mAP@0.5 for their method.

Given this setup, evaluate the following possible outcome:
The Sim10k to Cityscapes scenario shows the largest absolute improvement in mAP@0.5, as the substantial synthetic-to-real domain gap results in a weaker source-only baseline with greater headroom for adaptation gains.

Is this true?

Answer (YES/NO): NO